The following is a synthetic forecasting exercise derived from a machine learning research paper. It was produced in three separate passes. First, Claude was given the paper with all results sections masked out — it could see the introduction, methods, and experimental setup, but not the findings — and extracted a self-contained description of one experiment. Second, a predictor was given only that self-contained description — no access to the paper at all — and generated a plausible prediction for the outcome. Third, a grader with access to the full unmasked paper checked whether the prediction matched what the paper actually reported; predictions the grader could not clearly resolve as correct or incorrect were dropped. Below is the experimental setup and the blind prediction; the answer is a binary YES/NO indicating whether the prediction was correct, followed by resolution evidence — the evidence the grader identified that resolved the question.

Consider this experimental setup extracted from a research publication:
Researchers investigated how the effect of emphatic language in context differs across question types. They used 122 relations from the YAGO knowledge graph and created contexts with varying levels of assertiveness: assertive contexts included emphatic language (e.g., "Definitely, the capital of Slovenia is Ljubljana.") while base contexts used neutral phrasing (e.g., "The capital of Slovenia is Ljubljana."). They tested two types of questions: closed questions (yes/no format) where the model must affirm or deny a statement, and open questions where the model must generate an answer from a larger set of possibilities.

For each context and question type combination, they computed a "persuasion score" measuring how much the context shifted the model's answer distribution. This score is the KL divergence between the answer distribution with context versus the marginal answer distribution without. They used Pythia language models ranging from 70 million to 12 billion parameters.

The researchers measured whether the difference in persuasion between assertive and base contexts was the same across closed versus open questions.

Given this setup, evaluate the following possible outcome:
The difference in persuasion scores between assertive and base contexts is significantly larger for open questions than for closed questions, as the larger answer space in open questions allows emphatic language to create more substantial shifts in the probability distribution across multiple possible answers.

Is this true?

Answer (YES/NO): NO